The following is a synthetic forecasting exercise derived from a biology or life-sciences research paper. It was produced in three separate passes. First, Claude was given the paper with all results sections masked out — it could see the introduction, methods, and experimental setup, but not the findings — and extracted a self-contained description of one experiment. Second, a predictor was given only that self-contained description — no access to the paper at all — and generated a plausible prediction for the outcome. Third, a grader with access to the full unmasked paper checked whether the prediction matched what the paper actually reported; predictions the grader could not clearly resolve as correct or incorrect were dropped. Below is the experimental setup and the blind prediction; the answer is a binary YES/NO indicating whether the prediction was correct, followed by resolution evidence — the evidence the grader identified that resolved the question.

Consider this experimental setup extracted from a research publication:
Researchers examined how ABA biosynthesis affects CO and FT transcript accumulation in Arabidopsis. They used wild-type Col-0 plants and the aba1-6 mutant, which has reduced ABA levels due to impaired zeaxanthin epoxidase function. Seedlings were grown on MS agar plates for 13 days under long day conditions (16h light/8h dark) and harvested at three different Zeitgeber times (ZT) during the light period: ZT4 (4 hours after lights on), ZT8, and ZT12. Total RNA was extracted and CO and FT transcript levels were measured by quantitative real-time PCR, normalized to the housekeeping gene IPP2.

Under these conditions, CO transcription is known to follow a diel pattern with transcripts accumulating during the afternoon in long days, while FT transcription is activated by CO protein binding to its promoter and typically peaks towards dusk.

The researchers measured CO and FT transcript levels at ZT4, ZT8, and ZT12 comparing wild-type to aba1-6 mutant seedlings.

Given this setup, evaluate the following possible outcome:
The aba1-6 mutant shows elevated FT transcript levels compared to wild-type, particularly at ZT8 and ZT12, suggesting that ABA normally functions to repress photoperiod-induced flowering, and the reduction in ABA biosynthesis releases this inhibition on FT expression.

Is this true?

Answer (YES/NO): NO